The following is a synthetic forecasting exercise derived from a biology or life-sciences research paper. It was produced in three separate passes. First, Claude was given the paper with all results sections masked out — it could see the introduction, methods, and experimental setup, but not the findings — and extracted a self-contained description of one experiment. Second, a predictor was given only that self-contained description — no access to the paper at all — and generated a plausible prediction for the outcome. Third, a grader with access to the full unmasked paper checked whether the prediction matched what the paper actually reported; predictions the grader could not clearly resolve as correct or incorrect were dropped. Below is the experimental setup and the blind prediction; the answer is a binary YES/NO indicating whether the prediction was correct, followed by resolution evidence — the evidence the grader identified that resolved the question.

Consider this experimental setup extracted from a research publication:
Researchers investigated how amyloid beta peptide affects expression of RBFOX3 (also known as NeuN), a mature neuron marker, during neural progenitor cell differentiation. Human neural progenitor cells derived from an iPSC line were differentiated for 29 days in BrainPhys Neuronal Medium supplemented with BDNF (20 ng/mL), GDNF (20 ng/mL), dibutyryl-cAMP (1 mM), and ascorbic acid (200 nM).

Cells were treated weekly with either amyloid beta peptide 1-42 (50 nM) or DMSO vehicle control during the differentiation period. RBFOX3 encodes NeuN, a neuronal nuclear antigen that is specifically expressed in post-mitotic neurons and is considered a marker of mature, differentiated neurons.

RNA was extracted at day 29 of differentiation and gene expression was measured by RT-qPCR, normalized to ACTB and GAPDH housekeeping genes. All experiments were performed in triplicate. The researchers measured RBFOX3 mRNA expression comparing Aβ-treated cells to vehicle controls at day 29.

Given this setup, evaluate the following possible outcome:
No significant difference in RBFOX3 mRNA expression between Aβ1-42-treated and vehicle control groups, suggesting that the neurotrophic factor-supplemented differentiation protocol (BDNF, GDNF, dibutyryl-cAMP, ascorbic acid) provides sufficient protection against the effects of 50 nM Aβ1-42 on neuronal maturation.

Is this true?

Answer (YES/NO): YES